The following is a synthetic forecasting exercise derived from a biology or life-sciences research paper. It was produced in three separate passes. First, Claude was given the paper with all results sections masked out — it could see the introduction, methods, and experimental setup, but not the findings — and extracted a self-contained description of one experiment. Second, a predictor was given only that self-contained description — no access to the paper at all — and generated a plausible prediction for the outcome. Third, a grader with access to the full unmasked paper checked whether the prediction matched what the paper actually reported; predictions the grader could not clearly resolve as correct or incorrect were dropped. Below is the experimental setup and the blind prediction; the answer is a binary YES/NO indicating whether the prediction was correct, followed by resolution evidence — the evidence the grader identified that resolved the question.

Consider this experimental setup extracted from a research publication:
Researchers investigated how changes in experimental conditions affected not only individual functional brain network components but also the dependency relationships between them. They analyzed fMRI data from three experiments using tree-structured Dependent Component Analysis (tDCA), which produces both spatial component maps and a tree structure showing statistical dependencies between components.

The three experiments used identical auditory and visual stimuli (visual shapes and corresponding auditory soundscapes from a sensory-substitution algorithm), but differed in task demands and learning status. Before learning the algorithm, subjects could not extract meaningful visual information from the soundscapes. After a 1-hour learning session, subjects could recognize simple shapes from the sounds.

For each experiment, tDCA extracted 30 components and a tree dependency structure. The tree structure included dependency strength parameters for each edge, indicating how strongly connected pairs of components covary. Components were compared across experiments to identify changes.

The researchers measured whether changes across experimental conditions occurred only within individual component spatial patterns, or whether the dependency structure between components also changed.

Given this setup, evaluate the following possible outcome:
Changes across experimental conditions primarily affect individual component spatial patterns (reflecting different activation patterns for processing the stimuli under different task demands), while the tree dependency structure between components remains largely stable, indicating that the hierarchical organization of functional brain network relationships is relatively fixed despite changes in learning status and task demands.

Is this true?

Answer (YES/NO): NO